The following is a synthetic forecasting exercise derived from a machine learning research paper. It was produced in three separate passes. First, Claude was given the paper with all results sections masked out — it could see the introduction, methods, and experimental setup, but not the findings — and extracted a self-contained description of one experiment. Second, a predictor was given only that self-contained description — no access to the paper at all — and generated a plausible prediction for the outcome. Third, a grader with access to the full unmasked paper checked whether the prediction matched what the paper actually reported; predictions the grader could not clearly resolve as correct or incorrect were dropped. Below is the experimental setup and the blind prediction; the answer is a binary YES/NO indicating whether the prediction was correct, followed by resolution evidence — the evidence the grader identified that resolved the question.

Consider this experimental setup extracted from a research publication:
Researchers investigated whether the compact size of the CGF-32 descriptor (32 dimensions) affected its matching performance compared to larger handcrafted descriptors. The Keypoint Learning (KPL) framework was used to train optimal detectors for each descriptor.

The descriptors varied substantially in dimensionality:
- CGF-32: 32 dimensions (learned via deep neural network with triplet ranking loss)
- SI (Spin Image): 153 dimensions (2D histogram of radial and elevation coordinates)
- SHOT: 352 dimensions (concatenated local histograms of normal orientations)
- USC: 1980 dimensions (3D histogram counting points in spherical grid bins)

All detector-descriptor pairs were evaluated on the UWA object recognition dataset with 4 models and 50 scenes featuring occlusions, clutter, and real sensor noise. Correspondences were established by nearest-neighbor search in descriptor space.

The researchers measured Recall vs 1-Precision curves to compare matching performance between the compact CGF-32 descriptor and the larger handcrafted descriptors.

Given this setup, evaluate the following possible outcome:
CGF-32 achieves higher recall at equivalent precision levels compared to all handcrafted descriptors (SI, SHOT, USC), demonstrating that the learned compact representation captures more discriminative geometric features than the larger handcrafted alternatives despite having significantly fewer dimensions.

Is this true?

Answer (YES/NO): YES